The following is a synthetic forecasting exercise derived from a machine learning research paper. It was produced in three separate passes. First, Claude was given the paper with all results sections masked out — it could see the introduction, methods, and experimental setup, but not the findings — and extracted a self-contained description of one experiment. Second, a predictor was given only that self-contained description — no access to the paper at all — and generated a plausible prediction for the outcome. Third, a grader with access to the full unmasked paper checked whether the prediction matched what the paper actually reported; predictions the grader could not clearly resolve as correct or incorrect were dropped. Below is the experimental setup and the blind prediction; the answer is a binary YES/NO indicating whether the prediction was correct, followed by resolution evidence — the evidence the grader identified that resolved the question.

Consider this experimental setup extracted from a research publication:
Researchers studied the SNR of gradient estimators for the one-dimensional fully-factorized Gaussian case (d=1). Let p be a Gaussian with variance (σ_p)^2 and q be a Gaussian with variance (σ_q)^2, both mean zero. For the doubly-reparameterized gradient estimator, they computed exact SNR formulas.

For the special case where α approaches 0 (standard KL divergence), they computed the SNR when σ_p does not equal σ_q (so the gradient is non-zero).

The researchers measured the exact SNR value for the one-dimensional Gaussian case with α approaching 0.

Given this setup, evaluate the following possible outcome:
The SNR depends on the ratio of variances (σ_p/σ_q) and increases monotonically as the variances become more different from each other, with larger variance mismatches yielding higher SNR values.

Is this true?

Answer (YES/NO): NO